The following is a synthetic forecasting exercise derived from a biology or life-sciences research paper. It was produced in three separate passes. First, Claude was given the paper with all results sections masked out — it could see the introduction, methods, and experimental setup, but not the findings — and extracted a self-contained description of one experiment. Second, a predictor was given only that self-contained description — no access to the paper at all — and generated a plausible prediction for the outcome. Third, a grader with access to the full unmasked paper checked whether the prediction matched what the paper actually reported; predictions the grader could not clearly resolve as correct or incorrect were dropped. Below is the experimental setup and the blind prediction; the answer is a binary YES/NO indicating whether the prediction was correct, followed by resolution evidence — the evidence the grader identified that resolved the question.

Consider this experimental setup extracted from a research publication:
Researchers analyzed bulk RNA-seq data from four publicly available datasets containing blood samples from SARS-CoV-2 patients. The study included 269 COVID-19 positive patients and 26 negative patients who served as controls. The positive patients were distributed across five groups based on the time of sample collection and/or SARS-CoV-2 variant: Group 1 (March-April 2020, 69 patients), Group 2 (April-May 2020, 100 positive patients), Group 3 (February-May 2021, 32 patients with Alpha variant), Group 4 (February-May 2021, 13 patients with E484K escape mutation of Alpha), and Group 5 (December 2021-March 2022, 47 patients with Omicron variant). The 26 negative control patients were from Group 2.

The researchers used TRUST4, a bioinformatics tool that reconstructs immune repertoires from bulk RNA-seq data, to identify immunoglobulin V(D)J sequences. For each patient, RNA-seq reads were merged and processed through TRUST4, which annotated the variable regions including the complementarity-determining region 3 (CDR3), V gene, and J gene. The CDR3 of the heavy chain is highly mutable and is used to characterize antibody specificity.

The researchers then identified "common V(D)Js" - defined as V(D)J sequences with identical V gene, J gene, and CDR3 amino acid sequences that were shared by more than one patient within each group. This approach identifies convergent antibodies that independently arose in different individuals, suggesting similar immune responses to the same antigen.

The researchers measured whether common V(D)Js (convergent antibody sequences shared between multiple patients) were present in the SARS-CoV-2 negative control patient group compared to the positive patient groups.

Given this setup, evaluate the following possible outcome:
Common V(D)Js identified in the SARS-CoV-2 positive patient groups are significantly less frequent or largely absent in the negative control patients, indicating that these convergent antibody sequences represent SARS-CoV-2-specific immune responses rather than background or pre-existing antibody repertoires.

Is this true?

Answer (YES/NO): YES